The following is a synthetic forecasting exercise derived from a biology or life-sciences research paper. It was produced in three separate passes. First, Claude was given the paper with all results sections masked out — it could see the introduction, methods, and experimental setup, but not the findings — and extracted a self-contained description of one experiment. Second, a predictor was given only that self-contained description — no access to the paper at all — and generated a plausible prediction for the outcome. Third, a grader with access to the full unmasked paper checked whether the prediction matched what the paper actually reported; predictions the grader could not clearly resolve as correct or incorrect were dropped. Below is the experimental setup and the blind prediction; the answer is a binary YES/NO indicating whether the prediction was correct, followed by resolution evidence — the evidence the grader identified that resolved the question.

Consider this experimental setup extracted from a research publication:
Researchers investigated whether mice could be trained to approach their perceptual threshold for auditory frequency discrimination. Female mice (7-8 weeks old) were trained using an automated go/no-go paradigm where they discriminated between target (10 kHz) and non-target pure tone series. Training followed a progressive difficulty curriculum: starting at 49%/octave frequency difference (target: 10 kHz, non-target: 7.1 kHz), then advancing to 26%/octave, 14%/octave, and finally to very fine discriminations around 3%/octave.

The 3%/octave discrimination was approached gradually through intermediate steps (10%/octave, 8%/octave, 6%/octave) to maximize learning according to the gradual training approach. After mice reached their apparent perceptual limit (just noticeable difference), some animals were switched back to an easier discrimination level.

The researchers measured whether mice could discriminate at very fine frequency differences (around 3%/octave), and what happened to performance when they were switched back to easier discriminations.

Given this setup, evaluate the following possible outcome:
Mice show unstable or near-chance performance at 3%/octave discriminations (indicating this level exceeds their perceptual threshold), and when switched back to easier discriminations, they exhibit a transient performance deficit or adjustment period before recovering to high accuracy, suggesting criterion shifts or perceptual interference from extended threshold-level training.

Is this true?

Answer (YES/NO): NO